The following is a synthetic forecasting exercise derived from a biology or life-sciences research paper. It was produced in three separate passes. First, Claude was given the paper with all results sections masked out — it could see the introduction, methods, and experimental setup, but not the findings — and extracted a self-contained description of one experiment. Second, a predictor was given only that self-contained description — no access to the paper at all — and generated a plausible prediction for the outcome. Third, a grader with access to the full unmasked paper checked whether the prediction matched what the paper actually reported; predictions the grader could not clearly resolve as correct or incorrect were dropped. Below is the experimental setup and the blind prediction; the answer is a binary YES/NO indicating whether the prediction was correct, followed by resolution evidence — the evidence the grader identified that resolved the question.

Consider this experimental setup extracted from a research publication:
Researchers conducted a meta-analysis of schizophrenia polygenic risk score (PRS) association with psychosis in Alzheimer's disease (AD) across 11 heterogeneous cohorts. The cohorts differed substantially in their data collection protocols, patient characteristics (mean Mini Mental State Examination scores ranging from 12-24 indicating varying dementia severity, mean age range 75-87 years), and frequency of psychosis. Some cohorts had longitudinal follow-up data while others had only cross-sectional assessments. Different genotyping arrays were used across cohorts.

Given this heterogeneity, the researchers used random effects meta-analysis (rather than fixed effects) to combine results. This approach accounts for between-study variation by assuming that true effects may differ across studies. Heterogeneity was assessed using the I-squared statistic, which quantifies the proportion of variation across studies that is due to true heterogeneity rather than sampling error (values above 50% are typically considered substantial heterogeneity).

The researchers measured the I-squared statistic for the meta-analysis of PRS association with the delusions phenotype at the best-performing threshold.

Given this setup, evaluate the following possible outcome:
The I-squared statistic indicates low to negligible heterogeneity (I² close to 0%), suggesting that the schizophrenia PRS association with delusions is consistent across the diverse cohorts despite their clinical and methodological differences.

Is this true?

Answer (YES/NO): YES